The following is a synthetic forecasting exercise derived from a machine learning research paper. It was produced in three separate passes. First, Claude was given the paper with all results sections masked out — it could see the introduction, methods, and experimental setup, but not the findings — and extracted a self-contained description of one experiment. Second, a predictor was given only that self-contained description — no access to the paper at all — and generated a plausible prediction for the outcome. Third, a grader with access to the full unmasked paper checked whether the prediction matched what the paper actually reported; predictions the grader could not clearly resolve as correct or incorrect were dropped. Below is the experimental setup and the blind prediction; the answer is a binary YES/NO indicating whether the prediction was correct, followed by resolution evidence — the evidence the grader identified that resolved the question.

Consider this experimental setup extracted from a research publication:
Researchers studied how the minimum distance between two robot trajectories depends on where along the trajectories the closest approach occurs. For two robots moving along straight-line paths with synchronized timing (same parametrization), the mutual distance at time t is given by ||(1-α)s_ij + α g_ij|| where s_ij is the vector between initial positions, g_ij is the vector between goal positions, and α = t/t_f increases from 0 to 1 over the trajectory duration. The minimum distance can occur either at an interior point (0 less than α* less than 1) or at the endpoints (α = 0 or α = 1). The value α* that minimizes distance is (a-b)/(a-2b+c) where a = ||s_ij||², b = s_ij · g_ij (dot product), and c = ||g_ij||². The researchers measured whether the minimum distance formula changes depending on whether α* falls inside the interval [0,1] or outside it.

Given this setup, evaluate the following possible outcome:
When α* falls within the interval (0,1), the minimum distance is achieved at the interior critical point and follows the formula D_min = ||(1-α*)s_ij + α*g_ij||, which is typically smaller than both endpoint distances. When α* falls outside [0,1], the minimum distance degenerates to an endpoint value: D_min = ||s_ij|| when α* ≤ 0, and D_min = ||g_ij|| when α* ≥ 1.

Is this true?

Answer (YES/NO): NO